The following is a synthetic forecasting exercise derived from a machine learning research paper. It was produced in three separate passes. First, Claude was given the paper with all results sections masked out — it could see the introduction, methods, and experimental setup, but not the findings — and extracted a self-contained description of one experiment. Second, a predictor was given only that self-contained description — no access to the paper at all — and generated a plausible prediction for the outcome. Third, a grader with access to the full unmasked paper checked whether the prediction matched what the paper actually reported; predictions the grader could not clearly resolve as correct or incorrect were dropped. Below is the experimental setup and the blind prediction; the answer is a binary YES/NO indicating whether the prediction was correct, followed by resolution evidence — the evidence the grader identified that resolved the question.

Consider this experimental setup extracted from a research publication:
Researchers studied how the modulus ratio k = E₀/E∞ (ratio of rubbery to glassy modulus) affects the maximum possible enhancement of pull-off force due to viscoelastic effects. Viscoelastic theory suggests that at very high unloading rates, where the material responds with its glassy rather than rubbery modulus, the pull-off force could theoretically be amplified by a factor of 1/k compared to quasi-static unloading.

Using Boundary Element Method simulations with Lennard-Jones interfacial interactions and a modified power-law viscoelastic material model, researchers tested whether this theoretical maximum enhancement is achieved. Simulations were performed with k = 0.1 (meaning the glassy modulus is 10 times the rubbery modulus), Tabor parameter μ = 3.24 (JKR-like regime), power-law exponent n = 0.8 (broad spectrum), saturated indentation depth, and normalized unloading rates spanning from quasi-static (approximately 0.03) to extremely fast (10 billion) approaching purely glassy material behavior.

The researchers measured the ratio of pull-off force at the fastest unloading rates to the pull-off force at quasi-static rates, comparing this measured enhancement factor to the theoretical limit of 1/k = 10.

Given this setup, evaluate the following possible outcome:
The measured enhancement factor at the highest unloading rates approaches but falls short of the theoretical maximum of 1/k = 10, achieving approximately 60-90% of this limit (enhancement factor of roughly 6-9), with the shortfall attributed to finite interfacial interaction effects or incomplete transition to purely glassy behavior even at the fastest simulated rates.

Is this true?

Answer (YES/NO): NO